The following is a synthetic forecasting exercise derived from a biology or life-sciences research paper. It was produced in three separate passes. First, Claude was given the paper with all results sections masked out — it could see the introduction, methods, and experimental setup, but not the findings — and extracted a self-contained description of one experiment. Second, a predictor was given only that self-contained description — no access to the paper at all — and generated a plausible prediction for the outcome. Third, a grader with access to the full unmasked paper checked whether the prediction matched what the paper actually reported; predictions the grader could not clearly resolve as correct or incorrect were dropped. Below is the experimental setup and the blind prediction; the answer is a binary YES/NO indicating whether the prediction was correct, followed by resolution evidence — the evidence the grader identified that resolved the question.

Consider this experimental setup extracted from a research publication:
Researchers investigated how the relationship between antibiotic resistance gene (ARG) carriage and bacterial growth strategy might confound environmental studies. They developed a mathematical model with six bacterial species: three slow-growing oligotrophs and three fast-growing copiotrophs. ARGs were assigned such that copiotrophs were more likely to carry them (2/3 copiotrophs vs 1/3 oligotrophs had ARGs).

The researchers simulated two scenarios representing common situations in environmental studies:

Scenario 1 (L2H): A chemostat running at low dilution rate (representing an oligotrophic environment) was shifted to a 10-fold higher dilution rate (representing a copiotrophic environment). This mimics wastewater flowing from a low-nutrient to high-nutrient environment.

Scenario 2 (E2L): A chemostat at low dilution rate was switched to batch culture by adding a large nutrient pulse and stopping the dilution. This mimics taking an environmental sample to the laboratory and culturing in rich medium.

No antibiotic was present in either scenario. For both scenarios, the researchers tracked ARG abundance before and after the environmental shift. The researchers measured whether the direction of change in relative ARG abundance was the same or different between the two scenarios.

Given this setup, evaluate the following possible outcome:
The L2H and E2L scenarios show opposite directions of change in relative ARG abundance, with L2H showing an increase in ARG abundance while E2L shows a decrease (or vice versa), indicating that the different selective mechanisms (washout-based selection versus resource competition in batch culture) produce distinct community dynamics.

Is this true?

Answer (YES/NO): NO